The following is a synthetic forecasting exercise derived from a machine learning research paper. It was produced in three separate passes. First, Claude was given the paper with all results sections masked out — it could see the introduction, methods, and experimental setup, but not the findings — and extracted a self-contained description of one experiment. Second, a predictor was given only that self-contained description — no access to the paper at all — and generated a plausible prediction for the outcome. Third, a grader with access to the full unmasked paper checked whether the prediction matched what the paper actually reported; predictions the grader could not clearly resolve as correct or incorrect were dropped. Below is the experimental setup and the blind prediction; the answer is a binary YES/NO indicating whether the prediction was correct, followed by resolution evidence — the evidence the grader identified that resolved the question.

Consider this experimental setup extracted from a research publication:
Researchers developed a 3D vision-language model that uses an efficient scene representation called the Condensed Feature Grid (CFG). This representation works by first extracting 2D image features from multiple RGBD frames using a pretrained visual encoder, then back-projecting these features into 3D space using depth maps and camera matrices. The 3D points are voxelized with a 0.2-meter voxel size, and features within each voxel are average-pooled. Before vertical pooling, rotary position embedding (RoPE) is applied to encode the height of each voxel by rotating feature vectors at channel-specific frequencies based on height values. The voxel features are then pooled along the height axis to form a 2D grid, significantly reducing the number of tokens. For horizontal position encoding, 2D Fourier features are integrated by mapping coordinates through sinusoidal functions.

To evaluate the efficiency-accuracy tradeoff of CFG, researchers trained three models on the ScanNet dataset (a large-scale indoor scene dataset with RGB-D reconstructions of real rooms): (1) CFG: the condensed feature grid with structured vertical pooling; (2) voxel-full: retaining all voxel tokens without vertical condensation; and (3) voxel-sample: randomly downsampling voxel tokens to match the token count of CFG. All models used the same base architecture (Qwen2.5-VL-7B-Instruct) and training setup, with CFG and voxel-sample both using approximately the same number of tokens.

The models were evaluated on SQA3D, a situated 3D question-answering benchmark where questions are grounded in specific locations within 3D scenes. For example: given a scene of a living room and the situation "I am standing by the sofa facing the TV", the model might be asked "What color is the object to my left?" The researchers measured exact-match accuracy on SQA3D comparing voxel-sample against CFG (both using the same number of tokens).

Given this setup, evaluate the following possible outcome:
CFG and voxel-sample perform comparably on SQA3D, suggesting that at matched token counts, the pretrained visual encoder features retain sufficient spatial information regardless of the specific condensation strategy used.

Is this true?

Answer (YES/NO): NO